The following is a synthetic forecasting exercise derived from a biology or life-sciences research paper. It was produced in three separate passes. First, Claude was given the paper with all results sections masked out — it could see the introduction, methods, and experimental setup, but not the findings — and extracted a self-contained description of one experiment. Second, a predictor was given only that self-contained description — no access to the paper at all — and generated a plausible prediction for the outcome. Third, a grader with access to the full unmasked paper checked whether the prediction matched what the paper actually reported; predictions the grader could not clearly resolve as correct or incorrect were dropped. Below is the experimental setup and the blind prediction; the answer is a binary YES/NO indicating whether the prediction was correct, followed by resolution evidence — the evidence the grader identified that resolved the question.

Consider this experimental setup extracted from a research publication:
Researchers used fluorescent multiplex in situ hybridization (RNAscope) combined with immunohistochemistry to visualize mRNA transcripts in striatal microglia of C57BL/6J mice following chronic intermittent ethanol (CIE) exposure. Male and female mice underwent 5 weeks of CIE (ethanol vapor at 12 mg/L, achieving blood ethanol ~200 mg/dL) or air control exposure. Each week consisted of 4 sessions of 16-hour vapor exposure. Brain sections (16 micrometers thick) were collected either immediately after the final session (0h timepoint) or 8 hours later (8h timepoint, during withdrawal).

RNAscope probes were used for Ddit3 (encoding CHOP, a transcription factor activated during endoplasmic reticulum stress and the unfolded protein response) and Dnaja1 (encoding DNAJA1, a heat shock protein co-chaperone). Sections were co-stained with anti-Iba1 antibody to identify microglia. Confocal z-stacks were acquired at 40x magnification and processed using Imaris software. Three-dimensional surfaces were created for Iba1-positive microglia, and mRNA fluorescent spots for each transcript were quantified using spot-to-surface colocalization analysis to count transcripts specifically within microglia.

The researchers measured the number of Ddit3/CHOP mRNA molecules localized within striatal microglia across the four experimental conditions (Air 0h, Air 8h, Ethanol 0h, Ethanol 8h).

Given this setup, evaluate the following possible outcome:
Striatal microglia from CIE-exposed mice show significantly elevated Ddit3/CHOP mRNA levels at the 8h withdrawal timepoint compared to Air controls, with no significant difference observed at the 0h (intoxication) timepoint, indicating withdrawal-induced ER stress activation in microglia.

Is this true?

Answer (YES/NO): NO